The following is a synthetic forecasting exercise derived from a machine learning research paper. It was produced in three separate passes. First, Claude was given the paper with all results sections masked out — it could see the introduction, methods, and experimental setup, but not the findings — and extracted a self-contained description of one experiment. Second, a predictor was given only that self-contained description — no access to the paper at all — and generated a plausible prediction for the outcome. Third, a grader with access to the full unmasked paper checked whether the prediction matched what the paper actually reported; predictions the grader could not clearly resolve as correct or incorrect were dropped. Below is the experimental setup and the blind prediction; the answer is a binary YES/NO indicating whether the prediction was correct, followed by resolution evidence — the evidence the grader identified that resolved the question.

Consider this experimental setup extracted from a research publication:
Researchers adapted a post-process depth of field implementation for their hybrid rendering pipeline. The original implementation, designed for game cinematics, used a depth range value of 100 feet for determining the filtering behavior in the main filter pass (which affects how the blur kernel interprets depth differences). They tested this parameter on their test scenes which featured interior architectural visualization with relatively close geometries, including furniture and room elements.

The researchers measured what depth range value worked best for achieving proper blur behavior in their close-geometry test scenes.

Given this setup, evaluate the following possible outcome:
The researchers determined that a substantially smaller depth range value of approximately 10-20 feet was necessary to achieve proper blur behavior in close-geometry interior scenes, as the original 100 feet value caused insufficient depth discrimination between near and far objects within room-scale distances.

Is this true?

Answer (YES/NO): NO